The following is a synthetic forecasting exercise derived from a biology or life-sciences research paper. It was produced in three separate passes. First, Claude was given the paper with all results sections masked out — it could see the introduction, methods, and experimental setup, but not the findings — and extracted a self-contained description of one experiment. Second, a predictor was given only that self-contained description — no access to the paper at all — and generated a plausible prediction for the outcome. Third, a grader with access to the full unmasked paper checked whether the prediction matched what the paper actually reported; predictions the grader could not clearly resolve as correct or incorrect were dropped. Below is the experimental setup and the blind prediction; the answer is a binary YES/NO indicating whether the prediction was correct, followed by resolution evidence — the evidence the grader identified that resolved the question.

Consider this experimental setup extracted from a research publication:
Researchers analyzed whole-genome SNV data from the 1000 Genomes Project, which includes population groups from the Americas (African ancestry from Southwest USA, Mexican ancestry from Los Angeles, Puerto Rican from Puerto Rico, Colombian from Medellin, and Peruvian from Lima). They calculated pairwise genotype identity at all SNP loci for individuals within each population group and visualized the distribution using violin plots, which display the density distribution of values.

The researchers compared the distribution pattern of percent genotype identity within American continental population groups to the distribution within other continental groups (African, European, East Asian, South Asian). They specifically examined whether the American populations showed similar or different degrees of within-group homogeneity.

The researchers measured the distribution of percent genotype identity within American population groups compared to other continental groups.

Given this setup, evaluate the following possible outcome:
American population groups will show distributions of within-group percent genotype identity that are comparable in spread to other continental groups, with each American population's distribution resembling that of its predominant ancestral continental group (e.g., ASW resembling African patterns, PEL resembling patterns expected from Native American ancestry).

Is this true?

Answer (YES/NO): NO